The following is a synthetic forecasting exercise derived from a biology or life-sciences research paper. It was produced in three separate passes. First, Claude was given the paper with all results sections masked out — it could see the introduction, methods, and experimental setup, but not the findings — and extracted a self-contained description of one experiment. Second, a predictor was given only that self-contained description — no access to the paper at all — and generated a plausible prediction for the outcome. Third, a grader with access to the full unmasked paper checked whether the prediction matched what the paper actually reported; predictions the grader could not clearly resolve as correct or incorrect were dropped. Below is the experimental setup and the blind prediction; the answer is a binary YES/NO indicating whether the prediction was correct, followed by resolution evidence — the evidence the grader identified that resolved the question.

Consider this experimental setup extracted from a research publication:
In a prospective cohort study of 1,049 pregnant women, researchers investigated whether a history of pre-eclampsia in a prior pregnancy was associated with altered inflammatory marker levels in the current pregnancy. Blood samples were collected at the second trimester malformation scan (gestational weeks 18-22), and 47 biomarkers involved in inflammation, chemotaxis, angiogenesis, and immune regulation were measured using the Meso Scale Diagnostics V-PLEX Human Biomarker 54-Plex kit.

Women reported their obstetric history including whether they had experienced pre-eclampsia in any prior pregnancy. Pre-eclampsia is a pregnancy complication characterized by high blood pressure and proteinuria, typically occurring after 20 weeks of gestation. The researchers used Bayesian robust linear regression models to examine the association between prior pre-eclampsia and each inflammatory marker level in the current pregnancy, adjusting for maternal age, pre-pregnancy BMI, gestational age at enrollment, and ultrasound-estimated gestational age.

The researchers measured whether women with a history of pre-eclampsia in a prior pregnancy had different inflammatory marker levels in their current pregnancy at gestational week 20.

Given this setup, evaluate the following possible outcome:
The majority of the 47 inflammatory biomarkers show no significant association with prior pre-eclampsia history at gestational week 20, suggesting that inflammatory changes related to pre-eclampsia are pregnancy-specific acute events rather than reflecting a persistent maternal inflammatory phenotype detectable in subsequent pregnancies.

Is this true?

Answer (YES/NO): YES